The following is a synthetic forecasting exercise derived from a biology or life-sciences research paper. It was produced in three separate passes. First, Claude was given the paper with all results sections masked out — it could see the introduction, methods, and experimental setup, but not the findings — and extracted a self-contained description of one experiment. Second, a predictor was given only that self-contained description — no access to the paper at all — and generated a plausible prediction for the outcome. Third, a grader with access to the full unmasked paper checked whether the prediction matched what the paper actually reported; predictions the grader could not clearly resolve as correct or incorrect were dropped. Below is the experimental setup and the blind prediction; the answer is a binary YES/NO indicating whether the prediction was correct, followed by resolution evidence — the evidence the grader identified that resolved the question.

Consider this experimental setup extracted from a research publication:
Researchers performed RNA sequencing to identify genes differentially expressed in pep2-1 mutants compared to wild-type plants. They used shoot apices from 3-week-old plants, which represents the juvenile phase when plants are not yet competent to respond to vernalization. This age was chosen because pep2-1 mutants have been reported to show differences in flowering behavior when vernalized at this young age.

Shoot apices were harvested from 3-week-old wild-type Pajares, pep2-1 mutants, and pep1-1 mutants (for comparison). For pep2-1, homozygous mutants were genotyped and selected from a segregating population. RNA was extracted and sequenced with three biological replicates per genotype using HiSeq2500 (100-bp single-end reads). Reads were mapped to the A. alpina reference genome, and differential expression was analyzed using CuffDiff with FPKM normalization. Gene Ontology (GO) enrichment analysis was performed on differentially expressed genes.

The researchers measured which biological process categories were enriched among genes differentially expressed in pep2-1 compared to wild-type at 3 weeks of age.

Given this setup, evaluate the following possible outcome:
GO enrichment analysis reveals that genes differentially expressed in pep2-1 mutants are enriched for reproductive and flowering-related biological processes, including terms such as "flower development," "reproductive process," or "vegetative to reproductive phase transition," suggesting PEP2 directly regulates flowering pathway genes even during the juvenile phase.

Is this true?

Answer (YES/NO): NO